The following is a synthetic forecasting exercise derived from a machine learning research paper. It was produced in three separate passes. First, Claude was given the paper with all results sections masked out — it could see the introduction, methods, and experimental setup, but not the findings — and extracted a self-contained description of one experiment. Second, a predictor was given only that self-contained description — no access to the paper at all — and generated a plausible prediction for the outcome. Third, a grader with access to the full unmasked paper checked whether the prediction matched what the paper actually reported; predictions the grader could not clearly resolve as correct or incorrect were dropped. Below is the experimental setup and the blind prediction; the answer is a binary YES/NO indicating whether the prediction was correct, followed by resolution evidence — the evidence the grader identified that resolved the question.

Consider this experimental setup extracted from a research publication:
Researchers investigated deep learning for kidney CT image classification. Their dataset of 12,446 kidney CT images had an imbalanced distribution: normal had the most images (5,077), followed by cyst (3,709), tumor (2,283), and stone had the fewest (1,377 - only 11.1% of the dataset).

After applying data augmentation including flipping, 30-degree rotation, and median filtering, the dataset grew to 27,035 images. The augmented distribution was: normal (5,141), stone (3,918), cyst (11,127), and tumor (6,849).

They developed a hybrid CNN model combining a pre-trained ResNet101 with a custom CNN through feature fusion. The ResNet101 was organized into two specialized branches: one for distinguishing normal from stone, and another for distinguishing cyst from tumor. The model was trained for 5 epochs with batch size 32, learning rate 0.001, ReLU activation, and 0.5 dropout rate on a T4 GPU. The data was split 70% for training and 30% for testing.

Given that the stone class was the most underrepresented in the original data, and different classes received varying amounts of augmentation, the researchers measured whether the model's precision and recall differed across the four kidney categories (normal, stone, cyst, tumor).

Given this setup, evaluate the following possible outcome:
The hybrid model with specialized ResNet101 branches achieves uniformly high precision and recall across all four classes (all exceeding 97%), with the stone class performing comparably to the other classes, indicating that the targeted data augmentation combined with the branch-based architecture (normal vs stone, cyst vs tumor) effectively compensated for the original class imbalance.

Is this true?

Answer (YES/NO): YES